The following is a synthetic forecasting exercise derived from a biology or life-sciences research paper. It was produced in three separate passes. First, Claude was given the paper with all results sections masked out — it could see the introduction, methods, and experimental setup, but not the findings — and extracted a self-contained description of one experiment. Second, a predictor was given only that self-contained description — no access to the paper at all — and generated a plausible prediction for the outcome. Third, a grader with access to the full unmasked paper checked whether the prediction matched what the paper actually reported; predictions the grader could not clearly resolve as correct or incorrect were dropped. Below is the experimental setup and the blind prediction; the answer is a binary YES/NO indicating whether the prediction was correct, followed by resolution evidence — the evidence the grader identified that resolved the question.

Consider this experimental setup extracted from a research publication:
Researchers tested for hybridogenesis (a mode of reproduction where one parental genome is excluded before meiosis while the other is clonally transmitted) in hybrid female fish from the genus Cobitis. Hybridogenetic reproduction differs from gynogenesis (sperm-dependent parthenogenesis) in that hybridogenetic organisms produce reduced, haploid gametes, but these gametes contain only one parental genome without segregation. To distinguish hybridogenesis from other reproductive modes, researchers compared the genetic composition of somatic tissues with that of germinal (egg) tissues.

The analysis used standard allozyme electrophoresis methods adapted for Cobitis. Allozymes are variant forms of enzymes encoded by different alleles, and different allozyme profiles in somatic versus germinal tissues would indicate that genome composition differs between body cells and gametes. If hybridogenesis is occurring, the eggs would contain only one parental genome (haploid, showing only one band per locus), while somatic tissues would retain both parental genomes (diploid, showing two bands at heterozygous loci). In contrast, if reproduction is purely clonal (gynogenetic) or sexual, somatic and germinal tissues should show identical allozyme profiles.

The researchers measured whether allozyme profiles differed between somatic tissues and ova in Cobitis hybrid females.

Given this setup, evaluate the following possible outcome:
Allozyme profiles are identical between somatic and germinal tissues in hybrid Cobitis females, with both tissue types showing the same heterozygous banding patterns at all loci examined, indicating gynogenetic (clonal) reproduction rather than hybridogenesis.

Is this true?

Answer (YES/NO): YES